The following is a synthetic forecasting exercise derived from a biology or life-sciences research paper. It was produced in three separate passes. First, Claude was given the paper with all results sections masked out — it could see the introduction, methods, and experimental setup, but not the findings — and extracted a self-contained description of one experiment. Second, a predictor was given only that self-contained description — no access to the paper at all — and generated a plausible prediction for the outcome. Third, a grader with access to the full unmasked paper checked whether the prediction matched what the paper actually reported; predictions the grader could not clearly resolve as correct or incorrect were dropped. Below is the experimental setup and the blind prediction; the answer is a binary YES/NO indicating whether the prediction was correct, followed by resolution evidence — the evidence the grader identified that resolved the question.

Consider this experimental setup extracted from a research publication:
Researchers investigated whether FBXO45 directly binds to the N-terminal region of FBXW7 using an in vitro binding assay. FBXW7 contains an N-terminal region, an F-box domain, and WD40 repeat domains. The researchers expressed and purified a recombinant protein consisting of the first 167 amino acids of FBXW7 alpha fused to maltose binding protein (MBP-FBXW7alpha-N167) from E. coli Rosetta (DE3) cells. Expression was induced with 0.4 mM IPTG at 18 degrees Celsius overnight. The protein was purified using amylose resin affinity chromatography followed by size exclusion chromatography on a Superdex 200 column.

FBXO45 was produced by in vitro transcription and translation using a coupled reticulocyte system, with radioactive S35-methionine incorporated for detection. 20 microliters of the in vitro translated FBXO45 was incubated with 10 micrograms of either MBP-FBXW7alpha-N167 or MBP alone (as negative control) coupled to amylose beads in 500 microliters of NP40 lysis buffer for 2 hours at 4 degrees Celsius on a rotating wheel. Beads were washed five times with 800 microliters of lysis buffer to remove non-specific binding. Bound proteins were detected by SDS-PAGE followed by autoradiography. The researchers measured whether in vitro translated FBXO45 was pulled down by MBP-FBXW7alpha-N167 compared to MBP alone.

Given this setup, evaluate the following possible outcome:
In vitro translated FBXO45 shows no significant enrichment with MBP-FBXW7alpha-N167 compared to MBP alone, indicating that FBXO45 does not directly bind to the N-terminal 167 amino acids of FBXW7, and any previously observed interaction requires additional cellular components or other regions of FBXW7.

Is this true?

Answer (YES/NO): NO